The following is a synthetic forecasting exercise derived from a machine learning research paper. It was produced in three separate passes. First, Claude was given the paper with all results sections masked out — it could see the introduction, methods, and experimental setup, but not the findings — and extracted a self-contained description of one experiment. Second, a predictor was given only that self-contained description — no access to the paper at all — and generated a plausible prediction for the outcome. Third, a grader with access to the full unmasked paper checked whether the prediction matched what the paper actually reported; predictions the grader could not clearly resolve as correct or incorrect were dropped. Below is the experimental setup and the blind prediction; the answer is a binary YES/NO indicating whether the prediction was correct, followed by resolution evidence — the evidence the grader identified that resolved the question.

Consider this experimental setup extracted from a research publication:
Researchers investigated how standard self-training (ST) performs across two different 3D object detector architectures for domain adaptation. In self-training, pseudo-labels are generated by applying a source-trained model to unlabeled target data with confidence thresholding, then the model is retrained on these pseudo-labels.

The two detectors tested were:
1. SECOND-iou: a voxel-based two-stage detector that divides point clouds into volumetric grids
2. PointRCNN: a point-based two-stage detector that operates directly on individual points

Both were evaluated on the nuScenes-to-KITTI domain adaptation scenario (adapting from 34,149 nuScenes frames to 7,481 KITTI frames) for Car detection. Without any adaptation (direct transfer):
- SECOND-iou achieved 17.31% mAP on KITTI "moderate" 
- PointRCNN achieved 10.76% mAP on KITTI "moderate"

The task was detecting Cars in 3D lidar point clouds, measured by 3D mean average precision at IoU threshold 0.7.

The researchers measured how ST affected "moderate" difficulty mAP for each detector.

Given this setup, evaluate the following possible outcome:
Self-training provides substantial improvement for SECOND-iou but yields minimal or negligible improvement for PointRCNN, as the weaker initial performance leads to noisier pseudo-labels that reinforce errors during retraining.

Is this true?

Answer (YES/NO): YES